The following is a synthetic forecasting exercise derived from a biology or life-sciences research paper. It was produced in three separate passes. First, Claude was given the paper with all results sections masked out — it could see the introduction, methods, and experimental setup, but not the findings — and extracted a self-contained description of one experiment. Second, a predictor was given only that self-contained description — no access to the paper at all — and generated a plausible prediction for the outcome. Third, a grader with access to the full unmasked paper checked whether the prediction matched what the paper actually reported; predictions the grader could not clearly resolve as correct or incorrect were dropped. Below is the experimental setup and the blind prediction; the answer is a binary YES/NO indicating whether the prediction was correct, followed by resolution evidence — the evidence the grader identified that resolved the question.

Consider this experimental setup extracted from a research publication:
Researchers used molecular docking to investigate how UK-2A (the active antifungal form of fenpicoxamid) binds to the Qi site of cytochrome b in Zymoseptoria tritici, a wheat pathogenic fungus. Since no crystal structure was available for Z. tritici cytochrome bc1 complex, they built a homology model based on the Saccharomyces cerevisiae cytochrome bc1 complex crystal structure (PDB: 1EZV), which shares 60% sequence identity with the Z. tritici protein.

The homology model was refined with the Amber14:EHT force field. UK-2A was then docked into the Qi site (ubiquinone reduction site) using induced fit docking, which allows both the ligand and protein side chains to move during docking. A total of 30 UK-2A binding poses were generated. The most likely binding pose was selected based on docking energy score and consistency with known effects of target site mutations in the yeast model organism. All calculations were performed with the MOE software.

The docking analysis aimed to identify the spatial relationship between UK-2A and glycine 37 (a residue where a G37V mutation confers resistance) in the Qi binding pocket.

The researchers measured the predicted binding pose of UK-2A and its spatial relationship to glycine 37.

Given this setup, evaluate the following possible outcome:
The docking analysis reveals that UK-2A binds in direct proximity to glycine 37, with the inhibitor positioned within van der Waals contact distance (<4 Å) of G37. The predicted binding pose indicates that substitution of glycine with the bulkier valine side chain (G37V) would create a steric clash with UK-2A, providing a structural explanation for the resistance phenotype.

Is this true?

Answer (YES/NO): YES